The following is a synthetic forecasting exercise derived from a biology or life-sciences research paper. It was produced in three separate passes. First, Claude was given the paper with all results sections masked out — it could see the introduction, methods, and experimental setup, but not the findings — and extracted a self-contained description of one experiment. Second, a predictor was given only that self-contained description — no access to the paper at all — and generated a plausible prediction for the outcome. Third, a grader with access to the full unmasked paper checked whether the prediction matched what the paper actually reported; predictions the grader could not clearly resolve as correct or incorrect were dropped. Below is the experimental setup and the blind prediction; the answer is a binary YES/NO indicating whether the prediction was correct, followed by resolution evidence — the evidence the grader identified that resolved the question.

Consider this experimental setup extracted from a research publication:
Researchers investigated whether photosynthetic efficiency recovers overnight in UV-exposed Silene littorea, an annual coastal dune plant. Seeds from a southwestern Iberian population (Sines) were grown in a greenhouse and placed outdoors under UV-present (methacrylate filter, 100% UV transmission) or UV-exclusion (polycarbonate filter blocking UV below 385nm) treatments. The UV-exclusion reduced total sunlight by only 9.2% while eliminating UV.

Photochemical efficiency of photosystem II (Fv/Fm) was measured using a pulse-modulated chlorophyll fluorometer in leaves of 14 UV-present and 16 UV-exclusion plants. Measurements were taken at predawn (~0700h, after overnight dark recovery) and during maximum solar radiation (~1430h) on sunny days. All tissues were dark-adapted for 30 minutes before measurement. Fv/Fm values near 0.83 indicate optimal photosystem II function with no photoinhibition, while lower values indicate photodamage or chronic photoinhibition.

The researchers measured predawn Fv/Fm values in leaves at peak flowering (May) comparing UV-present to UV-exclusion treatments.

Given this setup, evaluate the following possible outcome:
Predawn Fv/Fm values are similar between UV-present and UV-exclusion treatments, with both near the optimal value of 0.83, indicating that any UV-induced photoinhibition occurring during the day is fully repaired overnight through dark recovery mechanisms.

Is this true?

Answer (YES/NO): YES